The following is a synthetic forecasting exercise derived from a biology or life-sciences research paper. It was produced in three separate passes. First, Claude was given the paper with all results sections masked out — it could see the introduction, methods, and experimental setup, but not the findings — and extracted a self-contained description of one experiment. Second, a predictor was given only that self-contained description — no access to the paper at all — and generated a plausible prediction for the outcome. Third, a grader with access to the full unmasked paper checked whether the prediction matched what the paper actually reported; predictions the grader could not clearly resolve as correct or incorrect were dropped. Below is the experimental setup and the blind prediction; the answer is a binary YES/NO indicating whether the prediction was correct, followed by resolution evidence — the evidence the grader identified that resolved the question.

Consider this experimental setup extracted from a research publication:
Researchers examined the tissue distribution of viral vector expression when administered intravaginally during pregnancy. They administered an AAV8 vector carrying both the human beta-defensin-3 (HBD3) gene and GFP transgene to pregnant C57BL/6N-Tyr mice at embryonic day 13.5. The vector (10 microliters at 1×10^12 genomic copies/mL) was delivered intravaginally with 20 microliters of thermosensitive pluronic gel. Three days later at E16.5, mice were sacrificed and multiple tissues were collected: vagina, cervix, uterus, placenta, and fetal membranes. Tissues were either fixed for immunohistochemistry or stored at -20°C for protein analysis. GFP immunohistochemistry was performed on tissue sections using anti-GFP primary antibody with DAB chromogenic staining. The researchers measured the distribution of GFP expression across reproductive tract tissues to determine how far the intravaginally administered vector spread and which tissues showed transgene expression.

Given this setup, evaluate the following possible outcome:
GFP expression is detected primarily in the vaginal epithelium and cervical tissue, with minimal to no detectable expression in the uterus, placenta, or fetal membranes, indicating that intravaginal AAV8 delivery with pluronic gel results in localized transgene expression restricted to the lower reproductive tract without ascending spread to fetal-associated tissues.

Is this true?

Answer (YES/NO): YES